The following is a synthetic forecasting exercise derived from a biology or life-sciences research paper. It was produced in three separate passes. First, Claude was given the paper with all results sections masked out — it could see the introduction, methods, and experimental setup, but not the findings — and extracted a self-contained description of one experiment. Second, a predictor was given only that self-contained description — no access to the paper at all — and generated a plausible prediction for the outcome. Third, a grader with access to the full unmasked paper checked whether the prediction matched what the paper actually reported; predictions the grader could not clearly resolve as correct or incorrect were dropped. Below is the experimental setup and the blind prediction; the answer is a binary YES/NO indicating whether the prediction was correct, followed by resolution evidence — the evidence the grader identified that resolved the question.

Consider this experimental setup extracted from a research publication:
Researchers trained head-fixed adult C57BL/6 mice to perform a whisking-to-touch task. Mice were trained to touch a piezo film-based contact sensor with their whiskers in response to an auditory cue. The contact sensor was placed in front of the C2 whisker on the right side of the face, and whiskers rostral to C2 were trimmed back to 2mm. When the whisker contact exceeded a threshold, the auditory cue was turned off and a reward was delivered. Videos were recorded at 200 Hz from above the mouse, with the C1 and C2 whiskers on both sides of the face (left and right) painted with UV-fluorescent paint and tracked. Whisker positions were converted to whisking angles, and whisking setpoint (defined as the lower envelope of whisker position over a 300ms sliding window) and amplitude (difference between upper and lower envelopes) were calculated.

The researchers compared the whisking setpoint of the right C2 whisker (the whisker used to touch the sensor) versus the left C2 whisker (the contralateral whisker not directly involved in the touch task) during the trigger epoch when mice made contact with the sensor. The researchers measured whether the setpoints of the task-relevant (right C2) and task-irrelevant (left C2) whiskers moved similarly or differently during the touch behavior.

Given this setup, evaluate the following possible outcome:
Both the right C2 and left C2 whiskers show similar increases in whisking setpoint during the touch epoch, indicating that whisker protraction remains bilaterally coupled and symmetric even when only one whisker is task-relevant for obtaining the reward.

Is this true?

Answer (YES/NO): YES